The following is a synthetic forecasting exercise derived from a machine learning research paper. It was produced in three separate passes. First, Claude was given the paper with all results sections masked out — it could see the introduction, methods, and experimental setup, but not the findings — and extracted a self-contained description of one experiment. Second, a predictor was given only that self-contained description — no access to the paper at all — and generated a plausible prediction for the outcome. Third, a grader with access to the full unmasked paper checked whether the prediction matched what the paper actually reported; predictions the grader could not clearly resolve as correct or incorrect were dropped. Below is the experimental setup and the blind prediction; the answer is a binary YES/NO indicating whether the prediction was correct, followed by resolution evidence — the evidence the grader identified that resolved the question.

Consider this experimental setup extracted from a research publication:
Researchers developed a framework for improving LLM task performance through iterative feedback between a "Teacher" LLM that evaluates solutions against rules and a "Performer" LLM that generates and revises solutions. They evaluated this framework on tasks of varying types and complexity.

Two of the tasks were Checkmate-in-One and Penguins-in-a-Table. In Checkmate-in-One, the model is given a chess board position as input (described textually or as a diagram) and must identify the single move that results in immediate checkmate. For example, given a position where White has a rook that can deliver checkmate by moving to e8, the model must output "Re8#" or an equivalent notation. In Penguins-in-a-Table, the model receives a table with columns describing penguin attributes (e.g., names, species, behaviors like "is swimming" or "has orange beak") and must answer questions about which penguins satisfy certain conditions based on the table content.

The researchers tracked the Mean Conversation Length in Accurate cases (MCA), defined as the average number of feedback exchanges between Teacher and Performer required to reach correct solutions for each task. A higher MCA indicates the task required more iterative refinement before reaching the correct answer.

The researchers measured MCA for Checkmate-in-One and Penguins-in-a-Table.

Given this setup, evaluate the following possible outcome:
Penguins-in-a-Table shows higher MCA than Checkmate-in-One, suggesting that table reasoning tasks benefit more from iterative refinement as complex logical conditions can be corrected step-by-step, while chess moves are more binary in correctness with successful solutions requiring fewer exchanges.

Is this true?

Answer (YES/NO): NO